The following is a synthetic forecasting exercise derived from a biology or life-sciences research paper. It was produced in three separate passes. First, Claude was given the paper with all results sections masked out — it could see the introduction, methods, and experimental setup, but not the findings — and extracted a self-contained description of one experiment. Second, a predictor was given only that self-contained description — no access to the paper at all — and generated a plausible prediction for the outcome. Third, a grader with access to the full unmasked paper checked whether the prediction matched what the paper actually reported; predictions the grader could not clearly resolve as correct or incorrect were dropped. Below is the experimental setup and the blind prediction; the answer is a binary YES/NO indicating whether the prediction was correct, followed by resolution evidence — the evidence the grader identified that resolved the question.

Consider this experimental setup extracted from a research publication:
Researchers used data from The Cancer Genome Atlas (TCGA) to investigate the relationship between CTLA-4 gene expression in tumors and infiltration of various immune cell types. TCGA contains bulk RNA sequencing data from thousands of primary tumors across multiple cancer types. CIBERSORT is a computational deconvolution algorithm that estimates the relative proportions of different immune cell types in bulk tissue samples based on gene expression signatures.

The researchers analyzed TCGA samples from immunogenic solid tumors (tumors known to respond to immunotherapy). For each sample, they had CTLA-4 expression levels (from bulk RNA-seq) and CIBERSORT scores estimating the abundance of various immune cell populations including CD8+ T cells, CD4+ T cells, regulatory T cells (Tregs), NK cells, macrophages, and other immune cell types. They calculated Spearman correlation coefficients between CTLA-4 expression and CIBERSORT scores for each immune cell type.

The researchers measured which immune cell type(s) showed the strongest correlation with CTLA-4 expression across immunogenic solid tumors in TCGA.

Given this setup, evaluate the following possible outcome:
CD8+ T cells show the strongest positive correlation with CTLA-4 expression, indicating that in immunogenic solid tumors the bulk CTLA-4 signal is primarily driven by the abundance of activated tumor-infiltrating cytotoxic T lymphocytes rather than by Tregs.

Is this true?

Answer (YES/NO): NO